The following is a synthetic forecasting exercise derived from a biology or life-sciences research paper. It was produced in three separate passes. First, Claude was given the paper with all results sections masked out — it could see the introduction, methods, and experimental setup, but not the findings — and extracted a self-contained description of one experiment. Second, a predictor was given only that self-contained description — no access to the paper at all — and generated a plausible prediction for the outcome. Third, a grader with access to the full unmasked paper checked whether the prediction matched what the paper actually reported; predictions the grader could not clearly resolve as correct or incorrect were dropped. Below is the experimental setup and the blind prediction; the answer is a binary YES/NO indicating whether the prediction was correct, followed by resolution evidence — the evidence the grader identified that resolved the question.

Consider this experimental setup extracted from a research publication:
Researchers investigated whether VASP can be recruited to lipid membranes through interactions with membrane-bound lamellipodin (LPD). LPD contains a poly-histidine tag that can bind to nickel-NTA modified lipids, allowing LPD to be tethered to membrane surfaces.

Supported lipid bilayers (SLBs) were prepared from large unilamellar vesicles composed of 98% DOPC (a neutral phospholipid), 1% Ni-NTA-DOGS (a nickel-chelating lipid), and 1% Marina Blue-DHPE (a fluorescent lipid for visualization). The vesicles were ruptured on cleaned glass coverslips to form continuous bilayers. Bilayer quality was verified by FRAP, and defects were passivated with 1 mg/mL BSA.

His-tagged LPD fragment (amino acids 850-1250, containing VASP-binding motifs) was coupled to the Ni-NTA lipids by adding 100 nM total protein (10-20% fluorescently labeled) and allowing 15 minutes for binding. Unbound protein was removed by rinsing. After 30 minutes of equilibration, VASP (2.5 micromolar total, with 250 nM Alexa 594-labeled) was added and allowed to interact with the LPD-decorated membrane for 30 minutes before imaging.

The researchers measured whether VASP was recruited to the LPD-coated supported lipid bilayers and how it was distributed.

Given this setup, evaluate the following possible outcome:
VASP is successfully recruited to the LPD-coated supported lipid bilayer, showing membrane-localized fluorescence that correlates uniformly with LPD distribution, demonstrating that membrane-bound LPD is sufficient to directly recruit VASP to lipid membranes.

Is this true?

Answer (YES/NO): NO